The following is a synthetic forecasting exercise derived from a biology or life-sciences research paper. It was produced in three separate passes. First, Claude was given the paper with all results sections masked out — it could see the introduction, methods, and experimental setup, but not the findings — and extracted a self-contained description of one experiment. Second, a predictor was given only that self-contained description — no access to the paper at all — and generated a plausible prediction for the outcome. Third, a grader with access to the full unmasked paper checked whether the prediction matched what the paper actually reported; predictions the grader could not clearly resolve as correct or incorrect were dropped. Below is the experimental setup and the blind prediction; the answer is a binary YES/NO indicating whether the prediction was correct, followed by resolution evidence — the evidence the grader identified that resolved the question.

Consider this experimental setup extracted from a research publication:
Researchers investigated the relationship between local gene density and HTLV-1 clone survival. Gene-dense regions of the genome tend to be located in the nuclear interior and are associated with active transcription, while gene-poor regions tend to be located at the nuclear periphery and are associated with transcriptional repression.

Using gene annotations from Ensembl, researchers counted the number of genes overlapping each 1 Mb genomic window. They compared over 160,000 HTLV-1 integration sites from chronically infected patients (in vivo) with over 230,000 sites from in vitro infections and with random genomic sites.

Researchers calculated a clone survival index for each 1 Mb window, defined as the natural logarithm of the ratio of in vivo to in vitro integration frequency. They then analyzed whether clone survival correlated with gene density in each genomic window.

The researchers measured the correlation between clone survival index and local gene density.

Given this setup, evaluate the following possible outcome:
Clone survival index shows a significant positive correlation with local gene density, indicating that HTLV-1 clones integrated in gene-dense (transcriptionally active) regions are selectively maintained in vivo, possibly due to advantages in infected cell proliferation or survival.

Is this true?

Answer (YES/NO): NO